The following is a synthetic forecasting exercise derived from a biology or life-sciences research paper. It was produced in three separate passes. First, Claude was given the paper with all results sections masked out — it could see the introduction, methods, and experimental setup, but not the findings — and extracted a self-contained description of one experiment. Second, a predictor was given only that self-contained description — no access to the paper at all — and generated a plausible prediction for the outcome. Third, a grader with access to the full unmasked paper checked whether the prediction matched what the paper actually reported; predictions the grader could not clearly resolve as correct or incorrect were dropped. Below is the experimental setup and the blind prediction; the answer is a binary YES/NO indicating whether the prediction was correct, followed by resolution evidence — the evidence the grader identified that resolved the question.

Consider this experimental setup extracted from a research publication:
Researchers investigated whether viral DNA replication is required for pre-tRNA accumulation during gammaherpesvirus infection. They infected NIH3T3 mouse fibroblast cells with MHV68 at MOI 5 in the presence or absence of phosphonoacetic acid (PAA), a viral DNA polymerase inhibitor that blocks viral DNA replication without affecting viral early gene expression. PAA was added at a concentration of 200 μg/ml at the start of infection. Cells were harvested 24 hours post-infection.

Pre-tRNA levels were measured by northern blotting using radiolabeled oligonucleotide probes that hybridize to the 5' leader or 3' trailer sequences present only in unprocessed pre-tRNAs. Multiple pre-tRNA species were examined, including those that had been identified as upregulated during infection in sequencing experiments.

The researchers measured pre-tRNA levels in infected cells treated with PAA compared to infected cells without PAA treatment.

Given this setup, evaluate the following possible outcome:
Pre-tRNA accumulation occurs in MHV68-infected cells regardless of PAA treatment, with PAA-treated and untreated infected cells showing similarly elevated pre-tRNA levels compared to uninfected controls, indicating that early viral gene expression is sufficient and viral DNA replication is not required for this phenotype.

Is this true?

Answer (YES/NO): YES